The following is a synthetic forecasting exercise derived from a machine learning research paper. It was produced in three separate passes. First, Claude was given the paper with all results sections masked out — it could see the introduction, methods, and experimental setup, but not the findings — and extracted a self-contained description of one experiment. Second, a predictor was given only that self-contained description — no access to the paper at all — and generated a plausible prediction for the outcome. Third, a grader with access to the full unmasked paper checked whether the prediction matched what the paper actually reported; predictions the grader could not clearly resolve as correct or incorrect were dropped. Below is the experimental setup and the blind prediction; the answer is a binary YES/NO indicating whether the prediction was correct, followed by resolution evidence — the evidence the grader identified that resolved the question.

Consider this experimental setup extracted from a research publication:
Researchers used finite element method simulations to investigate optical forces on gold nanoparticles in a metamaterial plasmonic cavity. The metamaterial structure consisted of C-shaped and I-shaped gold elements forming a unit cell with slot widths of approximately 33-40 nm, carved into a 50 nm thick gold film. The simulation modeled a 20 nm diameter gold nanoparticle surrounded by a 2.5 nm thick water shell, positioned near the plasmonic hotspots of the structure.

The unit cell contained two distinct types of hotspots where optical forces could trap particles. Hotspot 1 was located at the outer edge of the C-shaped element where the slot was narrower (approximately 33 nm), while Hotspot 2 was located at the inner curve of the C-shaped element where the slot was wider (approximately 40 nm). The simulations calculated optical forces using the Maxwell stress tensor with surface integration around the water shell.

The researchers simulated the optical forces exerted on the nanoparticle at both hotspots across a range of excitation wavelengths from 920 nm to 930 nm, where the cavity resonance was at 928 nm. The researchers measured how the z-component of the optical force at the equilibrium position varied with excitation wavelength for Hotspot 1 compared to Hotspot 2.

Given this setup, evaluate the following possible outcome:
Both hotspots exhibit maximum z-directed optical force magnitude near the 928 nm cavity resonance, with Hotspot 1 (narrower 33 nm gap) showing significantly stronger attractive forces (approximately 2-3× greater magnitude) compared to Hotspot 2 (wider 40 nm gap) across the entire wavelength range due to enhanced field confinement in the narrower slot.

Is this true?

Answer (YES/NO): NO